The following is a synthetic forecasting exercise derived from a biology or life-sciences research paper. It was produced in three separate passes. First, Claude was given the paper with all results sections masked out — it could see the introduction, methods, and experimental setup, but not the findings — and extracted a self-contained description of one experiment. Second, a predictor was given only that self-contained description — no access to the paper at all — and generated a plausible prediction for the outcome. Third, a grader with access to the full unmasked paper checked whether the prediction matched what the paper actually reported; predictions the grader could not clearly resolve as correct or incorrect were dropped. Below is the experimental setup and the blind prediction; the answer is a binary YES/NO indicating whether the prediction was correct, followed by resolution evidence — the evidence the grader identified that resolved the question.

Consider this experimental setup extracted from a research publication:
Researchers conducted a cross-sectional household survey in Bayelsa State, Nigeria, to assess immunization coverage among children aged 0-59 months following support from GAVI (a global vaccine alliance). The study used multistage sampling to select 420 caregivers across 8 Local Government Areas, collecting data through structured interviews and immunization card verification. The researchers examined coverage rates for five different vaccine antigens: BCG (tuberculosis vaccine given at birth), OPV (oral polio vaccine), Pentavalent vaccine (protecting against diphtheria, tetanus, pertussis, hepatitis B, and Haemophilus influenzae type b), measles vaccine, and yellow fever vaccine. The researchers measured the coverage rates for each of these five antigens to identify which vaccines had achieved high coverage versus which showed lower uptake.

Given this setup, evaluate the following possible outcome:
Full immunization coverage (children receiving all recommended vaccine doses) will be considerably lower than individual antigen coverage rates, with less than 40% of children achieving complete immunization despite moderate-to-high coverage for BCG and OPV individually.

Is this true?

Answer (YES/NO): NO